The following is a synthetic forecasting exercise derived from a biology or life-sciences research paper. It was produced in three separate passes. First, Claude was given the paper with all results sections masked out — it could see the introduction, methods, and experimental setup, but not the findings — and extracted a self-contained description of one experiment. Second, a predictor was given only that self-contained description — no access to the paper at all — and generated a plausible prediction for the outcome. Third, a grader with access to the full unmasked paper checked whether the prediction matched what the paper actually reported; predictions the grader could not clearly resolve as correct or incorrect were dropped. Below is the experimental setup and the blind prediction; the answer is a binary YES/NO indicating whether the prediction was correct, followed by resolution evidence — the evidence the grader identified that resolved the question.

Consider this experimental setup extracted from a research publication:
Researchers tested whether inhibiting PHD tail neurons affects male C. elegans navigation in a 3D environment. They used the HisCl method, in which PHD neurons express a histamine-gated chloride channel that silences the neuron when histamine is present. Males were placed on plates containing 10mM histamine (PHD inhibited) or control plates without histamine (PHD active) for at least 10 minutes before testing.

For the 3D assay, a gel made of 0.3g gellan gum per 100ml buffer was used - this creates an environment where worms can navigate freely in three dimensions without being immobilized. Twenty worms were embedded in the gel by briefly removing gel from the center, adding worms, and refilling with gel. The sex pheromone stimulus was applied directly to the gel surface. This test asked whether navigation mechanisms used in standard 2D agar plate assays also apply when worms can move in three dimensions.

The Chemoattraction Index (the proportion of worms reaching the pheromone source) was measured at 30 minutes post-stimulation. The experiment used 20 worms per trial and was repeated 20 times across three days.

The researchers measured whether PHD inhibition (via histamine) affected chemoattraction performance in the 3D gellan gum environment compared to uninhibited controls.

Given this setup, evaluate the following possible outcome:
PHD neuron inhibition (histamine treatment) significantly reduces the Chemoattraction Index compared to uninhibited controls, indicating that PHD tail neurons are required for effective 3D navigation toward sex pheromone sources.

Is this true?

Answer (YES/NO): YES